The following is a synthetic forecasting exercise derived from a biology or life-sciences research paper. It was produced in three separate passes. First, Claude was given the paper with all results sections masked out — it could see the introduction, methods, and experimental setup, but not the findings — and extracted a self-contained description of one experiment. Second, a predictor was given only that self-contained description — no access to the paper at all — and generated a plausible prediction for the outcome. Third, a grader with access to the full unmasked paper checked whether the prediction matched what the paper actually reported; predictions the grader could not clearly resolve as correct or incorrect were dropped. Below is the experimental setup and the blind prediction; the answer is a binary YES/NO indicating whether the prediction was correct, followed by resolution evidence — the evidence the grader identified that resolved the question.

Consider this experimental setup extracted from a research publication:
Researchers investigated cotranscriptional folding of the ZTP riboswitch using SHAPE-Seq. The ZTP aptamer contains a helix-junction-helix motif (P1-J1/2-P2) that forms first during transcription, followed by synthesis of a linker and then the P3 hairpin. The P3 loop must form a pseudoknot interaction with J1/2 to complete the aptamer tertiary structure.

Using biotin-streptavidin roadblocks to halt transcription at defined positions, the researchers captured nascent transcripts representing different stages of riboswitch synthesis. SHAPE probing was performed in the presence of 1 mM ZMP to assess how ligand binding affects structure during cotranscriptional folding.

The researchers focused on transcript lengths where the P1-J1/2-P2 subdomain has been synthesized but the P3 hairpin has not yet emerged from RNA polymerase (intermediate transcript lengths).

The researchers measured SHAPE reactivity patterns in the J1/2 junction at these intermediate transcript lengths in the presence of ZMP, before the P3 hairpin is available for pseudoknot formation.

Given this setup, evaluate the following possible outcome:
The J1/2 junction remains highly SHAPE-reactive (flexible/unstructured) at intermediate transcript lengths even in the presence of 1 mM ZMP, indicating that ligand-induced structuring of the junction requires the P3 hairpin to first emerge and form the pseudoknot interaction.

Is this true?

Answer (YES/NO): YES